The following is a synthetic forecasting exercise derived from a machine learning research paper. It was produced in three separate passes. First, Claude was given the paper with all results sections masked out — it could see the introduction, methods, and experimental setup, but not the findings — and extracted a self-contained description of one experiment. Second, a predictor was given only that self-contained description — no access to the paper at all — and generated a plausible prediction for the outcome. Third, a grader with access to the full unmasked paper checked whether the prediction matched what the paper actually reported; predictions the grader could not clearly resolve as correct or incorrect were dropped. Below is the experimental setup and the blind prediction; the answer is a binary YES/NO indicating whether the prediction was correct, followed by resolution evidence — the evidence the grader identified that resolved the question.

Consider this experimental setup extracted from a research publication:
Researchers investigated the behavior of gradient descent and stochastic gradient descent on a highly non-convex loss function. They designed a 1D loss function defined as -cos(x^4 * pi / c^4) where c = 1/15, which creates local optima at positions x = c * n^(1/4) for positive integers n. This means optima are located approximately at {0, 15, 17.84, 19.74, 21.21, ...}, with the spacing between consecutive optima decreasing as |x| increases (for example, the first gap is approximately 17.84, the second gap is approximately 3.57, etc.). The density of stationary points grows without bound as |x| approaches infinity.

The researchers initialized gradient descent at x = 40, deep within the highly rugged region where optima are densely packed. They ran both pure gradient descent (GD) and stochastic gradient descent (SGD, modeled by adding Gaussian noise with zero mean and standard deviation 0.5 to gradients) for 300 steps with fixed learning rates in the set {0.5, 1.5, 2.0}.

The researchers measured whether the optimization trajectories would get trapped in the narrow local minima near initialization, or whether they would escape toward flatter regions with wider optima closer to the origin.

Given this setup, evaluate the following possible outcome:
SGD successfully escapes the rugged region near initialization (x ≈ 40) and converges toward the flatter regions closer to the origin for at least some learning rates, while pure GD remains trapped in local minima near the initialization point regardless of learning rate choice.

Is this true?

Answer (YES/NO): NO